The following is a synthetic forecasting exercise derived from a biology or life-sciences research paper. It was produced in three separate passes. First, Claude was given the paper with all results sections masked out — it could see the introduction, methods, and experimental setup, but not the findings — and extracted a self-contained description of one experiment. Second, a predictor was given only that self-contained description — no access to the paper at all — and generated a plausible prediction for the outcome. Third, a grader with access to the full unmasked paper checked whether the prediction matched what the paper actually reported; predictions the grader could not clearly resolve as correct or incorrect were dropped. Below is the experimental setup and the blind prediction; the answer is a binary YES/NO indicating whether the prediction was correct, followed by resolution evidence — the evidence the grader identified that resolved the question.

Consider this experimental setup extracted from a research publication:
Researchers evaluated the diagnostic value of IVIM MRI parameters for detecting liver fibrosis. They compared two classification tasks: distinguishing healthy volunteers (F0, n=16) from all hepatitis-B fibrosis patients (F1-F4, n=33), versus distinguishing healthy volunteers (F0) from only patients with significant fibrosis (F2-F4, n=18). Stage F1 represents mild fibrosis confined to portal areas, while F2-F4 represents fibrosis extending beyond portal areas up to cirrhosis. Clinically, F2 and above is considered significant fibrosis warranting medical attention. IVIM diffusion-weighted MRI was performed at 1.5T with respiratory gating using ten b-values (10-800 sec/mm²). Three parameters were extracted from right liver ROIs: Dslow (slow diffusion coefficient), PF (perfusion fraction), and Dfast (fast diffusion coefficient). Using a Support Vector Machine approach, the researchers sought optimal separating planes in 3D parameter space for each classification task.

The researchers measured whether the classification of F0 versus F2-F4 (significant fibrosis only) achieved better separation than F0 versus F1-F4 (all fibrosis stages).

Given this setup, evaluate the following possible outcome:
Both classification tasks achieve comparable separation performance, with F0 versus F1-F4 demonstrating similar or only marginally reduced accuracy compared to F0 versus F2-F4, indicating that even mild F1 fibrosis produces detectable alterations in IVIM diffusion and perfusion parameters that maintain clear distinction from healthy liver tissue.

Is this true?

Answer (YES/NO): NO